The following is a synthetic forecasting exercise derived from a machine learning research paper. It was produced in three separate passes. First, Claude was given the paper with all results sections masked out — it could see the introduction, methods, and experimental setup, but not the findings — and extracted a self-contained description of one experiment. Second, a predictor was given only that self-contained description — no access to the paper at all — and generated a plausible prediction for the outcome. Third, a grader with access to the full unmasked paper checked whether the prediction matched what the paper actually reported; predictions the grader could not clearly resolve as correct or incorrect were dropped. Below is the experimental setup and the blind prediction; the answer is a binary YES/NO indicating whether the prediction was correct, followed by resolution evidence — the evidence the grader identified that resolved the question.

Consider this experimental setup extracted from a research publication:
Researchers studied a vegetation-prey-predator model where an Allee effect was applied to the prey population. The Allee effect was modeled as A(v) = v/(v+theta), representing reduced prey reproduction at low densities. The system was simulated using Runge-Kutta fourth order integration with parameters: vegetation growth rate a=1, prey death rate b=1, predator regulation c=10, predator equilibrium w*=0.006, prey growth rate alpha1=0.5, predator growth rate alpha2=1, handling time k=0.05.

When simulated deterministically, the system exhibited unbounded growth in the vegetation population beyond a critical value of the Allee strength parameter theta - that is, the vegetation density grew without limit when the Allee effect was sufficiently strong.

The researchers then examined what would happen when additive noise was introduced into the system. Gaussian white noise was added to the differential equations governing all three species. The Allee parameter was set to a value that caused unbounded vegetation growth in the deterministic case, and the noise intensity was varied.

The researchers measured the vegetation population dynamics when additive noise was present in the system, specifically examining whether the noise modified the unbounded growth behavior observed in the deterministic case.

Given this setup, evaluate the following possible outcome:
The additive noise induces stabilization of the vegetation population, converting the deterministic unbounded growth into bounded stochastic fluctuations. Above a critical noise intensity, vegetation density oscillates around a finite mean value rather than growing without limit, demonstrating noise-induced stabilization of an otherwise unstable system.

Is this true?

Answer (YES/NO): YES